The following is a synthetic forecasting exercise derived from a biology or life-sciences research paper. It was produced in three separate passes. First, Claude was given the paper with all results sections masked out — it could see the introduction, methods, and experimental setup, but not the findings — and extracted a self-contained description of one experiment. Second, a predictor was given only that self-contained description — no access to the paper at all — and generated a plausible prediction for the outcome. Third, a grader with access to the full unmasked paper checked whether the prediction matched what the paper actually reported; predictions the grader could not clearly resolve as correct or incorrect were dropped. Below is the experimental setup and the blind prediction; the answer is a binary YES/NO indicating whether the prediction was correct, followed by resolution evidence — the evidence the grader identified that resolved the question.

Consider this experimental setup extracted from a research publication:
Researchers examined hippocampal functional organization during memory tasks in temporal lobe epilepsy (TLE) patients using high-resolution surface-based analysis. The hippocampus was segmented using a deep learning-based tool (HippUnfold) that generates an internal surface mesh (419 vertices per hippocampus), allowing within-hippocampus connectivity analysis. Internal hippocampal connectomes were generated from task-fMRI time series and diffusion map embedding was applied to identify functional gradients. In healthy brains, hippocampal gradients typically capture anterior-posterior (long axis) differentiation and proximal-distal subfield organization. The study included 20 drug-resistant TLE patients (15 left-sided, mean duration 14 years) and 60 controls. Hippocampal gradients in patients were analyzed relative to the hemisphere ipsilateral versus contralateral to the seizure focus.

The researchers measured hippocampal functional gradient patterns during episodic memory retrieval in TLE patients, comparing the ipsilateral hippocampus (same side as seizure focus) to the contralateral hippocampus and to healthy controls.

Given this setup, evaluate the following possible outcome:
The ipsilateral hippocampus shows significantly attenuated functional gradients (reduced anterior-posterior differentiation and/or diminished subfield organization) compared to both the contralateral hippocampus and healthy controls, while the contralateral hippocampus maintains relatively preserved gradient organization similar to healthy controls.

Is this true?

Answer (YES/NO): NO